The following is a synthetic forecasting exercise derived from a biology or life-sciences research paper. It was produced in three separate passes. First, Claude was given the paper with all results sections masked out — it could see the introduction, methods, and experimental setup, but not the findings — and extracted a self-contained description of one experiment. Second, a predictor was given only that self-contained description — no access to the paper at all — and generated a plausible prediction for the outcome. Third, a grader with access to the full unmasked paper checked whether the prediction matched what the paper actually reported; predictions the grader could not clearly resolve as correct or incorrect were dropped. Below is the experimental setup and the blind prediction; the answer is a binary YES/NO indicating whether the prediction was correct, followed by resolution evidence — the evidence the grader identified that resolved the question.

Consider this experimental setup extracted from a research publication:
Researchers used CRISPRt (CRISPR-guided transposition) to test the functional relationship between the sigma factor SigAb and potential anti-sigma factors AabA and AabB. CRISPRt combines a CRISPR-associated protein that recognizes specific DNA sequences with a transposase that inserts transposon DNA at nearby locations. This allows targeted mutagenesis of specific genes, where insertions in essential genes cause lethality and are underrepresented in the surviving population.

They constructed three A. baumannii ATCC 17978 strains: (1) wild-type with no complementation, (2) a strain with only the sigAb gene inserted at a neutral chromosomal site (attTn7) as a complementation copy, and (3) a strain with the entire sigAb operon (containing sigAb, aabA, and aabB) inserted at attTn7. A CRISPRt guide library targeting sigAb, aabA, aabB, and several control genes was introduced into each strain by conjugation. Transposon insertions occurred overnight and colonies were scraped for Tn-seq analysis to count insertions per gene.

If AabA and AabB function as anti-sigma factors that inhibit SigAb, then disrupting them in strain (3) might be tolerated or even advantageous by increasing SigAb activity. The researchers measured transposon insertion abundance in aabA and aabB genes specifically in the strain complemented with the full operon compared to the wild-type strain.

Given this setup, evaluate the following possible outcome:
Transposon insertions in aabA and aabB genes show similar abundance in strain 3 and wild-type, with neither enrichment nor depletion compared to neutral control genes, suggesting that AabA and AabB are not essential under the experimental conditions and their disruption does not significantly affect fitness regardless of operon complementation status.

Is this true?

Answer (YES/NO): NO